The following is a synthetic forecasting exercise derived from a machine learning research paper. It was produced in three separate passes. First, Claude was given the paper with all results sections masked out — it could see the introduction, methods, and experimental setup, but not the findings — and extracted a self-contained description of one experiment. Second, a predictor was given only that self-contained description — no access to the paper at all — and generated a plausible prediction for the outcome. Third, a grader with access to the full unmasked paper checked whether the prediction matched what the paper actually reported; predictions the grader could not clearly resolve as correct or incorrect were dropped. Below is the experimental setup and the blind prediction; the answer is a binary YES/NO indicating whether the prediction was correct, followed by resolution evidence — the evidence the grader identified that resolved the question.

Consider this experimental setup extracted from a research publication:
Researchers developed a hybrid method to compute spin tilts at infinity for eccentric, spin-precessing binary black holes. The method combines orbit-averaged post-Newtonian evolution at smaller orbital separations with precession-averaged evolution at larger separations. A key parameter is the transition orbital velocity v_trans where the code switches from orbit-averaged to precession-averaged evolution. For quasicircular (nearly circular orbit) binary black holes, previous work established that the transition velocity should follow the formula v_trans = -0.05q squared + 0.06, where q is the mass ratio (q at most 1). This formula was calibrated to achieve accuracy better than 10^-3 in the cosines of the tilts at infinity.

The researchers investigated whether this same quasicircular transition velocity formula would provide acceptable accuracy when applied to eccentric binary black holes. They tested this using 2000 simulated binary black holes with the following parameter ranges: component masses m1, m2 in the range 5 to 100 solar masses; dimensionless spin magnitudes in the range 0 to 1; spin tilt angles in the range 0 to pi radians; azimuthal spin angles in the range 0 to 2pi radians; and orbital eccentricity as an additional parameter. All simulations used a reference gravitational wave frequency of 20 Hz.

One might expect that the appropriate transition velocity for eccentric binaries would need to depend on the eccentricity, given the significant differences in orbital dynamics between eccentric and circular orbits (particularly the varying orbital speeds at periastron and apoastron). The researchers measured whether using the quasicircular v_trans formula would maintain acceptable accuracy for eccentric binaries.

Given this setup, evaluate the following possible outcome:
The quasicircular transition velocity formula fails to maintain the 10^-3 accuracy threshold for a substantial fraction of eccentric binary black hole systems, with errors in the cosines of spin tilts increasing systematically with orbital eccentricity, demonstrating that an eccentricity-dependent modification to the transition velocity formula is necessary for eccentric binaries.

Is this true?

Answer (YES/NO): NO